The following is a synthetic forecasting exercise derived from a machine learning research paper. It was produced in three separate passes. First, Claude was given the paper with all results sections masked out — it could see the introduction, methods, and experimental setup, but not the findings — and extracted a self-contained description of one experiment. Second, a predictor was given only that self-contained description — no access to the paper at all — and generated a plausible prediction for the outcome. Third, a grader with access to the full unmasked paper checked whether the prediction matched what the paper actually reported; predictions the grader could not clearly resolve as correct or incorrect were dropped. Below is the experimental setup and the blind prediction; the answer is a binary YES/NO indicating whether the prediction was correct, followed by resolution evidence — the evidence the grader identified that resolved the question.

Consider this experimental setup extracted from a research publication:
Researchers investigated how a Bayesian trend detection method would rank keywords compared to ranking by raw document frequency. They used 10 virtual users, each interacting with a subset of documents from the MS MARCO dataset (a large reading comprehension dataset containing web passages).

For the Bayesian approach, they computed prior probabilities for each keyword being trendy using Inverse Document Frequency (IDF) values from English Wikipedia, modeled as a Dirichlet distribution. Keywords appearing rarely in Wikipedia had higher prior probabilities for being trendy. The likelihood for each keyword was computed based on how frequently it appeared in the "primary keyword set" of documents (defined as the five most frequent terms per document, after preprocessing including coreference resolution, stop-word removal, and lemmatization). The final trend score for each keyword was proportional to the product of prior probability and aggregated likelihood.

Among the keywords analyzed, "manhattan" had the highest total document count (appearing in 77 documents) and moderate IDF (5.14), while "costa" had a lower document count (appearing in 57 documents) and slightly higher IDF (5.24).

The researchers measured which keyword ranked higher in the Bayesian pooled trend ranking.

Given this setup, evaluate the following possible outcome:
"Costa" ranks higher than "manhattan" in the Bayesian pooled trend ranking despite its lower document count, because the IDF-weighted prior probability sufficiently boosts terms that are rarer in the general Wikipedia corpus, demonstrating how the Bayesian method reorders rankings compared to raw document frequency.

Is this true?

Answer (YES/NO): YES